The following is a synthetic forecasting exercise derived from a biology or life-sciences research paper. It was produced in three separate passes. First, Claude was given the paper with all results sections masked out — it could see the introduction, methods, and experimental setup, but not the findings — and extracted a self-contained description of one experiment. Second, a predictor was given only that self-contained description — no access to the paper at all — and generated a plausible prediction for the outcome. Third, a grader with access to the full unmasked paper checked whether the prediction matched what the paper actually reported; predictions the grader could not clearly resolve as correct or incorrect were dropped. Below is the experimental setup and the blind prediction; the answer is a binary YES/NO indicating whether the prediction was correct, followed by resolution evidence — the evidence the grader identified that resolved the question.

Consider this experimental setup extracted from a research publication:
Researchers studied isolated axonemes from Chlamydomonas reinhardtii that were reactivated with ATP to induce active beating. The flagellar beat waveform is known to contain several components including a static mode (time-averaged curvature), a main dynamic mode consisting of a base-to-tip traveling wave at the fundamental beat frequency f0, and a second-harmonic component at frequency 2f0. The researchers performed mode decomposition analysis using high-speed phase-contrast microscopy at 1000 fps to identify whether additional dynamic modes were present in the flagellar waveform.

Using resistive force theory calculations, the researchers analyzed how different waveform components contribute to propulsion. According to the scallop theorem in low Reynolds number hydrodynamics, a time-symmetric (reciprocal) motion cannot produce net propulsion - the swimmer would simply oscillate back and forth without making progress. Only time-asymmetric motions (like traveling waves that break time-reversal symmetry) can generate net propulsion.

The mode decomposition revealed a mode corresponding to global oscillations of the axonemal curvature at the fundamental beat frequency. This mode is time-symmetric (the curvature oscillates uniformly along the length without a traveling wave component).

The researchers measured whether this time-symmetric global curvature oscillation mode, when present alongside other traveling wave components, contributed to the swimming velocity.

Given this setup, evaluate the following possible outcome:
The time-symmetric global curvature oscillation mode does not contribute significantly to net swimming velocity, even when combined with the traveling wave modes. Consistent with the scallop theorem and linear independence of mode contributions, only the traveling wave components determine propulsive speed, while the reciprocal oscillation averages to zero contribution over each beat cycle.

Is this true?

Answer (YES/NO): NO